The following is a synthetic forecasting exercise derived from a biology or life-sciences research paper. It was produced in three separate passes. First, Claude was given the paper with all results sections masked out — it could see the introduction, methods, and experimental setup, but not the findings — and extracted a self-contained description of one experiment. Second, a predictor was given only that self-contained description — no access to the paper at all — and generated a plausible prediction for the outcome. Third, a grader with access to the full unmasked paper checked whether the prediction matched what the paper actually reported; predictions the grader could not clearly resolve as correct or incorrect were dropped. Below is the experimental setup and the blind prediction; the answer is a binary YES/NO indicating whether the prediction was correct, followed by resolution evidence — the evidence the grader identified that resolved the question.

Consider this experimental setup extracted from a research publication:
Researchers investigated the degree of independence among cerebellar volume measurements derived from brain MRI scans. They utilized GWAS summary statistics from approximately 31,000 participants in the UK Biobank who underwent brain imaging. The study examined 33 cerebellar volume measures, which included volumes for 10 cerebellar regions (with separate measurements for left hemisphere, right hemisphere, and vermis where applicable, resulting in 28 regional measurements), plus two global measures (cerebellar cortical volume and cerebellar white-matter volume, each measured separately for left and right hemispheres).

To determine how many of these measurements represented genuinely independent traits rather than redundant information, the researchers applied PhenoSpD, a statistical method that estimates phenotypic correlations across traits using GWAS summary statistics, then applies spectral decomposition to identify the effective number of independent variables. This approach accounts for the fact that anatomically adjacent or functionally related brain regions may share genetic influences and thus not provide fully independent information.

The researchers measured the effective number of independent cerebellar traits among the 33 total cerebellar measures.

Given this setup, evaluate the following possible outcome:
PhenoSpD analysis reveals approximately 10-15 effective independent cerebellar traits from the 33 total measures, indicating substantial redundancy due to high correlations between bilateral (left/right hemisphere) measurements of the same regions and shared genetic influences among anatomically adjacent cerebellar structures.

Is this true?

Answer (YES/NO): NO